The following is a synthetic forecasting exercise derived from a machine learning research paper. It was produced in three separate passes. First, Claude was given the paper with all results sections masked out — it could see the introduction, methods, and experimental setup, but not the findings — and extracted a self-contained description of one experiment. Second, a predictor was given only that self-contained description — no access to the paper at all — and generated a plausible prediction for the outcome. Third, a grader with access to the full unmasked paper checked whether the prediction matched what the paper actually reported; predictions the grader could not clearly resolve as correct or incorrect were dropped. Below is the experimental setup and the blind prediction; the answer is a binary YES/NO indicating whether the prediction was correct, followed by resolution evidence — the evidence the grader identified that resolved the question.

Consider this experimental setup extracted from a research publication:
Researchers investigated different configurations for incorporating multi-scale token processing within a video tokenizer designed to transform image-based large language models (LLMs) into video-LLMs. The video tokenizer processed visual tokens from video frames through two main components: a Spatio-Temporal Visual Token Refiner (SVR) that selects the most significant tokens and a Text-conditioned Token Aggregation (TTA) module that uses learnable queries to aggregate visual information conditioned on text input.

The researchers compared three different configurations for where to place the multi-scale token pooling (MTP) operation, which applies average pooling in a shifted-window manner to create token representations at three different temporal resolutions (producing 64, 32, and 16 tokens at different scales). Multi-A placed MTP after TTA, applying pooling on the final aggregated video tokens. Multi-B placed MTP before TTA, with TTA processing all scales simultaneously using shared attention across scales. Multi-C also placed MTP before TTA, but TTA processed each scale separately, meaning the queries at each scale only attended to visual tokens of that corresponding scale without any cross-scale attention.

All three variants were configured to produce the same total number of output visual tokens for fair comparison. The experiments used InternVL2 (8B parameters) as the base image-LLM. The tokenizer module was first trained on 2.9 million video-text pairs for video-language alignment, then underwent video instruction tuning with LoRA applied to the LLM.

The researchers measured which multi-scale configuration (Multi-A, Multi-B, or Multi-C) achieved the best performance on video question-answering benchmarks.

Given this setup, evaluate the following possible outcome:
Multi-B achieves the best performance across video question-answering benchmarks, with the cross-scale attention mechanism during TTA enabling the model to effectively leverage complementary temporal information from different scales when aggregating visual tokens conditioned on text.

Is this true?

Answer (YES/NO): NO